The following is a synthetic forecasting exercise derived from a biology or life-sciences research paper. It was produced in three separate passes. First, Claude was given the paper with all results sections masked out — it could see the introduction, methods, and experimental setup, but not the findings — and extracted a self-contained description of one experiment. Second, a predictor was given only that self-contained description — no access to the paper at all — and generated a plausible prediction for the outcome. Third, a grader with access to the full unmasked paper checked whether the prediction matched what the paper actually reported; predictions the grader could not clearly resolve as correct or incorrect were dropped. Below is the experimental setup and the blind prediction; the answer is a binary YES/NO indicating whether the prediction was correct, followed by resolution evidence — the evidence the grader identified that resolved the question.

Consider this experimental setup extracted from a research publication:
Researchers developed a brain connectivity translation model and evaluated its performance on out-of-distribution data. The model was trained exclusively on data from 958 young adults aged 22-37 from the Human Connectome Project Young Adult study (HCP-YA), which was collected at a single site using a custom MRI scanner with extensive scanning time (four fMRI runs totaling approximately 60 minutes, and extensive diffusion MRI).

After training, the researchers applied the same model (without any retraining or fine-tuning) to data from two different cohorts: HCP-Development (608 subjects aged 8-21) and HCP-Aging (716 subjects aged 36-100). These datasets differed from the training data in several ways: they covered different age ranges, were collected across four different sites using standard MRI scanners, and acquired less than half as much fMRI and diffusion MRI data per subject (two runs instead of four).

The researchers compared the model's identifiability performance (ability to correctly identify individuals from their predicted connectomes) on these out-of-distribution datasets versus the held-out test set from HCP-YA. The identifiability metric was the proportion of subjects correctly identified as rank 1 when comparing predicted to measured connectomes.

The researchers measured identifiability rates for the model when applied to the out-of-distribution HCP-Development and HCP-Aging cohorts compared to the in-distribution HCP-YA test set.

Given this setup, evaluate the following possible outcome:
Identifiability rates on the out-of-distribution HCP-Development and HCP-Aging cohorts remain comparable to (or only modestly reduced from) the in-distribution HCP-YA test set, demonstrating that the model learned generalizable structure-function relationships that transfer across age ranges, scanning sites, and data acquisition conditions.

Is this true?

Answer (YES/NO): YES